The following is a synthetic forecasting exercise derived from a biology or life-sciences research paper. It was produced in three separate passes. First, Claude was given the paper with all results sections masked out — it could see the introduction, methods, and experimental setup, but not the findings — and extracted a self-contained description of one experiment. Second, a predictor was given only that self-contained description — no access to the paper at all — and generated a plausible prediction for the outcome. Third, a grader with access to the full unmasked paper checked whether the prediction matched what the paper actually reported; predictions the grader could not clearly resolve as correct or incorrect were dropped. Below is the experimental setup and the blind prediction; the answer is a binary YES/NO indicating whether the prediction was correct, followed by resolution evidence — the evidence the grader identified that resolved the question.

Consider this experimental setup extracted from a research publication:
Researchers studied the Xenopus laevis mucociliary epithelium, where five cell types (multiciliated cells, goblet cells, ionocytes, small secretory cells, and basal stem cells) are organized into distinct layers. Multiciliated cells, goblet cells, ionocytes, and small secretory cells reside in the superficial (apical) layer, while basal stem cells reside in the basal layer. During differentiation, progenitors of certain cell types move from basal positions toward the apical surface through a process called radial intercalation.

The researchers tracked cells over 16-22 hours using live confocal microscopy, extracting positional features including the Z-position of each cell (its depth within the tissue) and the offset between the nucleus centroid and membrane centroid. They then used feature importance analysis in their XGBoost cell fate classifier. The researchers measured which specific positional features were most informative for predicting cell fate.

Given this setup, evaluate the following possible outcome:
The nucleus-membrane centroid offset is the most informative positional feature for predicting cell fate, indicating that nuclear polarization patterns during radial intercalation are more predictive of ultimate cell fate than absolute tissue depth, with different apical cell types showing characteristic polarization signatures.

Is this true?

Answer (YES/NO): NO